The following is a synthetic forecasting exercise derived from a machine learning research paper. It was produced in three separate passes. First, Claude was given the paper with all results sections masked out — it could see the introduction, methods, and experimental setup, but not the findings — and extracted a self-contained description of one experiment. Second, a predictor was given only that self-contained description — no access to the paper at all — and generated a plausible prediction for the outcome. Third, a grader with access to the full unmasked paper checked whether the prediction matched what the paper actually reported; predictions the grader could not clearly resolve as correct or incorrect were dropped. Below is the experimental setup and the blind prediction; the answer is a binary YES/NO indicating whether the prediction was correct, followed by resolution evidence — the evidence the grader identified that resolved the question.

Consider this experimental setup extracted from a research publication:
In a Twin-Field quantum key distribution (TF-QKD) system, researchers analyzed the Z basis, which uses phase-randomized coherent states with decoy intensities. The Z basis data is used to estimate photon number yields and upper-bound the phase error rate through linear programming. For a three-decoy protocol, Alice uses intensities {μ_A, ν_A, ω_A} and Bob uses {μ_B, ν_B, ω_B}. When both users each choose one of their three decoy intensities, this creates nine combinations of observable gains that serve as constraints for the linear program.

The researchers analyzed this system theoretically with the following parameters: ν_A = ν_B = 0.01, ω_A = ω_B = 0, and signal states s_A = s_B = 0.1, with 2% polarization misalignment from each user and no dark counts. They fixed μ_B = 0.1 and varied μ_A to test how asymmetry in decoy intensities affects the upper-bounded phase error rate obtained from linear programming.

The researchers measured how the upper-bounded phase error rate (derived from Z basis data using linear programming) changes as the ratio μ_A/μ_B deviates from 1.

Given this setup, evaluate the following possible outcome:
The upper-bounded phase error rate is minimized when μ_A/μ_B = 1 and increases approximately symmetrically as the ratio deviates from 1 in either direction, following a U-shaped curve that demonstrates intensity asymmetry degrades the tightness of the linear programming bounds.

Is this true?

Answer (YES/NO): NO